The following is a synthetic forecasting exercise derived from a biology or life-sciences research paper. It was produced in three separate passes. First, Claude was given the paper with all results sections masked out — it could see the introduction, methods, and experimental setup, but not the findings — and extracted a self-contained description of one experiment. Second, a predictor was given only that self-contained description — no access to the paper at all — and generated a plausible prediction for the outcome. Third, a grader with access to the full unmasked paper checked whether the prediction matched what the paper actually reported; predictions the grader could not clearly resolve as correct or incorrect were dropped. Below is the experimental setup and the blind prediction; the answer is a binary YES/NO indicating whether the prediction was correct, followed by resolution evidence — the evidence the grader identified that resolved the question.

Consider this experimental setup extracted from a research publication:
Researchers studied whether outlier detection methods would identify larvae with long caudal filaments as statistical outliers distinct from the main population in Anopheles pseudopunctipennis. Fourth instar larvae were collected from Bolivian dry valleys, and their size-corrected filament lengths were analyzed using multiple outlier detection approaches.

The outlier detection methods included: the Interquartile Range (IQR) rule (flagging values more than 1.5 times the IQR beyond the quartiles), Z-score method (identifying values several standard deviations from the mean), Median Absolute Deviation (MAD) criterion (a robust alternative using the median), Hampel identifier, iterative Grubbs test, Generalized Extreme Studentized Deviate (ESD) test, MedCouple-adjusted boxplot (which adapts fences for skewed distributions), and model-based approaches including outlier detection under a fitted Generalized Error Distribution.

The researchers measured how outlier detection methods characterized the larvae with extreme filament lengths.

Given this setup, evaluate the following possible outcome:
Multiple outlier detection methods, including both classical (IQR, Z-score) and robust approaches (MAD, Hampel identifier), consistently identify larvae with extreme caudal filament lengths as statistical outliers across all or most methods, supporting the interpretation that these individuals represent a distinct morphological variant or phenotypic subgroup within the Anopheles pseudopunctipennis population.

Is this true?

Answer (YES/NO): NO